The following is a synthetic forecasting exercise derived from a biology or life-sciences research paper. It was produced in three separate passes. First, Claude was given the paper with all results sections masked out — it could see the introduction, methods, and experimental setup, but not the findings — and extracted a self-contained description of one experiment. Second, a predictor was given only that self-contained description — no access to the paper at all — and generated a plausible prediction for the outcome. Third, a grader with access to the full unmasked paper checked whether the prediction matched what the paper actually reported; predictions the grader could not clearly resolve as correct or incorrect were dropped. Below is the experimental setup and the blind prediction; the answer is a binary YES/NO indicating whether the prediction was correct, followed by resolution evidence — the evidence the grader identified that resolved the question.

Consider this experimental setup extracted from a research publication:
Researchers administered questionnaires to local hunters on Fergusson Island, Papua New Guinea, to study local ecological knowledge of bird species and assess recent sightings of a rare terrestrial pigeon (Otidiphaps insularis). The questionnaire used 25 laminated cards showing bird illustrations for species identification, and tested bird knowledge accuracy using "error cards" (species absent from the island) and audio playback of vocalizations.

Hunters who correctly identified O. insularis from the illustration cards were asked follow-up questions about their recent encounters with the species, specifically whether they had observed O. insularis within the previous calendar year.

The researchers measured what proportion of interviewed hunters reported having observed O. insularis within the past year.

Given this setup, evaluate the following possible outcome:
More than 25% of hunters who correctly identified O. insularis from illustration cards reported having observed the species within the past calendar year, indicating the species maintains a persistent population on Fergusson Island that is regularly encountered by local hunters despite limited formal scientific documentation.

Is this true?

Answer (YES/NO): NO